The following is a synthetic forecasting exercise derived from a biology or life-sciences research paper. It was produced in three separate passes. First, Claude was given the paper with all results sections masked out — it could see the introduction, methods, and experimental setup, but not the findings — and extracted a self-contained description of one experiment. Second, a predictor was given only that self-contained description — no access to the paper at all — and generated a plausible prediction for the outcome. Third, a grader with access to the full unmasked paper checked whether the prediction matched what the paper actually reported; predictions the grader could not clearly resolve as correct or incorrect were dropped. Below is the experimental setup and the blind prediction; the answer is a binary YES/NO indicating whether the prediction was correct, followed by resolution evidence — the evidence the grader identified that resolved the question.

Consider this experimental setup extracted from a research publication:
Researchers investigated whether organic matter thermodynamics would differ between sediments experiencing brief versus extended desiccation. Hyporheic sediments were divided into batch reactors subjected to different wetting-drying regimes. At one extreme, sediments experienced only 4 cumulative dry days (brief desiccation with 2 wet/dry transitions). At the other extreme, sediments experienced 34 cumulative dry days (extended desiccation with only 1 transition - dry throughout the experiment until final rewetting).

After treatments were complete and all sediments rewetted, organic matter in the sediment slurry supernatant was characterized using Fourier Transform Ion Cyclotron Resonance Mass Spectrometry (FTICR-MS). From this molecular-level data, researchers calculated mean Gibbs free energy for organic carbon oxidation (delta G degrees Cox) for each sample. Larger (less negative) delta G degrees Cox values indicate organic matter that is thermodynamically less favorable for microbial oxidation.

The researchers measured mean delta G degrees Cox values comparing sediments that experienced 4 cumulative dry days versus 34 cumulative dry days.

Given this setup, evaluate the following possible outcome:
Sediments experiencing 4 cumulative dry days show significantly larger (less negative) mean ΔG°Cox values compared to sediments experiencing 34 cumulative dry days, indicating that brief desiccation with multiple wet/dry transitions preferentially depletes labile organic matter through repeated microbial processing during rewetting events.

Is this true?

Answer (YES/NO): NO